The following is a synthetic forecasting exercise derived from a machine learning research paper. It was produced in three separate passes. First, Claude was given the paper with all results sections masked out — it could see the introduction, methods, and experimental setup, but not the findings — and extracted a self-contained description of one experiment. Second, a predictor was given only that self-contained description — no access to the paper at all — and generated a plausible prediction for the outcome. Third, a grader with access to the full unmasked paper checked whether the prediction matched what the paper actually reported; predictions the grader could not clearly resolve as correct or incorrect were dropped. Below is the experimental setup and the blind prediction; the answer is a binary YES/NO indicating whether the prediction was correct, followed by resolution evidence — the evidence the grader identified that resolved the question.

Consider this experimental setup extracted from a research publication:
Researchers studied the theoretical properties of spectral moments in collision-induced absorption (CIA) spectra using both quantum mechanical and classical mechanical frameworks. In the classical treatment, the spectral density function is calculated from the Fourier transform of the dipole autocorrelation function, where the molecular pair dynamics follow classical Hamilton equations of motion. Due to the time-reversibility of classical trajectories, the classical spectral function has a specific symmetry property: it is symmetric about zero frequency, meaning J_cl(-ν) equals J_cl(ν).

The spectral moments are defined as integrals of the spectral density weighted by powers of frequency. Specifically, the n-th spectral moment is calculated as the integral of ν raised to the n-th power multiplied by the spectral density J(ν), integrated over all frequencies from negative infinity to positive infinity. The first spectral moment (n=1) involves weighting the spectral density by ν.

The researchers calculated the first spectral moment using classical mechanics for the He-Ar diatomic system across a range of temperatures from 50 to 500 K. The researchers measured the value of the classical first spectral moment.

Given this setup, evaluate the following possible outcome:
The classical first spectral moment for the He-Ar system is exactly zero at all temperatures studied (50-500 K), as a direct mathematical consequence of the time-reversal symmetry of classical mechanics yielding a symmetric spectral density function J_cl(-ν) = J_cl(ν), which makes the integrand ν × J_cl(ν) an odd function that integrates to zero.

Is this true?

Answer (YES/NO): YES